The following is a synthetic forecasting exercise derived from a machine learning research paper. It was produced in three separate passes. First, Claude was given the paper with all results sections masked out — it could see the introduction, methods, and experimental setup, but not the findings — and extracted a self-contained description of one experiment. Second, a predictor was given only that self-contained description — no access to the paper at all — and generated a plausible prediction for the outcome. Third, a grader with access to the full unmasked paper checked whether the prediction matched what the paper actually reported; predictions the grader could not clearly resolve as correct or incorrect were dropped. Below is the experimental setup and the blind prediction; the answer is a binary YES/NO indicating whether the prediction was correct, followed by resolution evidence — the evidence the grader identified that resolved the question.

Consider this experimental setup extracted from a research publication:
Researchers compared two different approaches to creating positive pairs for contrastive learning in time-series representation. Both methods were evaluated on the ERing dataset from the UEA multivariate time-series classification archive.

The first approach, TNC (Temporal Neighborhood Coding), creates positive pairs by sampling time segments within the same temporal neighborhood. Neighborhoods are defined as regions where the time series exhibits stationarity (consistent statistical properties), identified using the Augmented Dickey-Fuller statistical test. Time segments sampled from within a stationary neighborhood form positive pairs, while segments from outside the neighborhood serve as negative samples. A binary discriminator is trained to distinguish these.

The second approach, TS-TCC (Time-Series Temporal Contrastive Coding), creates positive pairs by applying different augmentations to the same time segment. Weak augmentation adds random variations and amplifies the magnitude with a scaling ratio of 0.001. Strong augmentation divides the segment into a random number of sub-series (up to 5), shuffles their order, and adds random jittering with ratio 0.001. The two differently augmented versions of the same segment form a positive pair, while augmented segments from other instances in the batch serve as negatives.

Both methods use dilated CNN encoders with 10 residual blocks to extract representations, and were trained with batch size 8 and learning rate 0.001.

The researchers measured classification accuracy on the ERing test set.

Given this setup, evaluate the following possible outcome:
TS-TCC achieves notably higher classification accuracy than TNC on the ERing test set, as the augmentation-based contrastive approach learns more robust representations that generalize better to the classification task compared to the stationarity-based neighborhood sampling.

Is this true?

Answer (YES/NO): YES